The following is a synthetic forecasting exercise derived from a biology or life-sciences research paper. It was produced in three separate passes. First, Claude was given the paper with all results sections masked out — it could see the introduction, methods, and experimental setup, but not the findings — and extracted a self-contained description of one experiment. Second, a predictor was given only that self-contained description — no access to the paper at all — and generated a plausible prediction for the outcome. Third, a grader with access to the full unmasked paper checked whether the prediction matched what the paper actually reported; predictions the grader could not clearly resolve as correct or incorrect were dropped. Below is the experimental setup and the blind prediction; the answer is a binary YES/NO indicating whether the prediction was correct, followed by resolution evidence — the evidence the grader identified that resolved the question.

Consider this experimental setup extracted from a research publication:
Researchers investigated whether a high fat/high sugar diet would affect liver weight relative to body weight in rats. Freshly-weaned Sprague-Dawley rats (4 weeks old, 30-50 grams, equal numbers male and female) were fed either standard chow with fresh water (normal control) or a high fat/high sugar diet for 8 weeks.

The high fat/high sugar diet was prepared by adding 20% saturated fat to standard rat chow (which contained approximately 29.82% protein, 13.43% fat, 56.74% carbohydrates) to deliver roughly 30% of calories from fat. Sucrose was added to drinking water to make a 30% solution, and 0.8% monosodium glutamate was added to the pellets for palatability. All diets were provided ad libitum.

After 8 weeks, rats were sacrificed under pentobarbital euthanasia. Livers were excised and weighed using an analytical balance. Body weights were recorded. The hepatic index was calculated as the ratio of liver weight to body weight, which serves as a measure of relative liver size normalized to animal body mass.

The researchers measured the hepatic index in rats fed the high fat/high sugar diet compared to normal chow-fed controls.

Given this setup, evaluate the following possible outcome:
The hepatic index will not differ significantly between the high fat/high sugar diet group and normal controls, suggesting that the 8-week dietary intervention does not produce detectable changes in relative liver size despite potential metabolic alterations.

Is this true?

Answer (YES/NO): NO